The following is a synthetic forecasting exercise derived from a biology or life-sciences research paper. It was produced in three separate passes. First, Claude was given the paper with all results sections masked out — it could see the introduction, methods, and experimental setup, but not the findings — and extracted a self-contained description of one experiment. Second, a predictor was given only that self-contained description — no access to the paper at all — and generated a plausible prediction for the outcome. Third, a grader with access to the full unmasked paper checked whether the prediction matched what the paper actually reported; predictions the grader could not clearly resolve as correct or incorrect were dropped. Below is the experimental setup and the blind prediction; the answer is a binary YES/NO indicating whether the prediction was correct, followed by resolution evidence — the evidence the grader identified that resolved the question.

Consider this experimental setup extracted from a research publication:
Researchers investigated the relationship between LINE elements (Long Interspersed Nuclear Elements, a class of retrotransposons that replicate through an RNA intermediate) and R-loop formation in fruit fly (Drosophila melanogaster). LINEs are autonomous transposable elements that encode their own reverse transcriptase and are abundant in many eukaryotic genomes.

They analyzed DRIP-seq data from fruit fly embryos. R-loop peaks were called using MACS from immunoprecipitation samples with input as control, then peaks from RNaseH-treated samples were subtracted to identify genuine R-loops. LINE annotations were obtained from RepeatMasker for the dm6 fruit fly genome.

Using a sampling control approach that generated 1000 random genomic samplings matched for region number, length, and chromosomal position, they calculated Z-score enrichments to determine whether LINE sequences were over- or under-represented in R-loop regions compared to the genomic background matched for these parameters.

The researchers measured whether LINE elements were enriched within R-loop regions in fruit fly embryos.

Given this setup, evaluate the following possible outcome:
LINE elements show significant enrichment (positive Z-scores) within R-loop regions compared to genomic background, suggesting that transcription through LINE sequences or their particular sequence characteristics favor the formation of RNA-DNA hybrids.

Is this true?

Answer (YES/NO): YES